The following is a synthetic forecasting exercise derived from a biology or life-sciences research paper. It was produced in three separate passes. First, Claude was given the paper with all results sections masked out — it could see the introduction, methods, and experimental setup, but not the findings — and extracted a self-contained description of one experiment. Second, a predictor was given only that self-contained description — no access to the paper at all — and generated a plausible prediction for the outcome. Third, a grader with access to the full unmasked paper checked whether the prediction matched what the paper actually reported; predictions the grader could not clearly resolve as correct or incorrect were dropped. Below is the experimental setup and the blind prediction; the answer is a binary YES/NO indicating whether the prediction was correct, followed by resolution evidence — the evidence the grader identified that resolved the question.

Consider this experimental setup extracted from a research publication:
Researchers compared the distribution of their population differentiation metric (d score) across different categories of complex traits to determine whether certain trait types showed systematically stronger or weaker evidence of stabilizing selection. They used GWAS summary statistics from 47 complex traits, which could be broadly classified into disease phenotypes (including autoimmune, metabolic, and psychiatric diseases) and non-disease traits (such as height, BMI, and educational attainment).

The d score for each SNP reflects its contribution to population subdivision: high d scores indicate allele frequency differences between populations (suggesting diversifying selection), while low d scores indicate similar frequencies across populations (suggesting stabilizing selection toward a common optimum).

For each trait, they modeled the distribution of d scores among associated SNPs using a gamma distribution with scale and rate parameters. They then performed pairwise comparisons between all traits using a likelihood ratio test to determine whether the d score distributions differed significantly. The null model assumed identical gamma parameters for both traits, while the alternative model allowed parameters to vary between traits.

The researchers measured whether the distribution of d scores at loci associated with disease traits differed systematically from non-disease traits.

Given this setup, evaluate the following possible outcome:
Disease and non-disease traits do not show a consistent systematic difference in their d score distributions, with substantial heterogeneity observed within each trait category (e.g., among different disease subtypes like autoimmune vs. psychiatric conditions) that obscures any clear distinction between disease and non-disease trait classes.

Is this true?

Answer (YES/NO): NO